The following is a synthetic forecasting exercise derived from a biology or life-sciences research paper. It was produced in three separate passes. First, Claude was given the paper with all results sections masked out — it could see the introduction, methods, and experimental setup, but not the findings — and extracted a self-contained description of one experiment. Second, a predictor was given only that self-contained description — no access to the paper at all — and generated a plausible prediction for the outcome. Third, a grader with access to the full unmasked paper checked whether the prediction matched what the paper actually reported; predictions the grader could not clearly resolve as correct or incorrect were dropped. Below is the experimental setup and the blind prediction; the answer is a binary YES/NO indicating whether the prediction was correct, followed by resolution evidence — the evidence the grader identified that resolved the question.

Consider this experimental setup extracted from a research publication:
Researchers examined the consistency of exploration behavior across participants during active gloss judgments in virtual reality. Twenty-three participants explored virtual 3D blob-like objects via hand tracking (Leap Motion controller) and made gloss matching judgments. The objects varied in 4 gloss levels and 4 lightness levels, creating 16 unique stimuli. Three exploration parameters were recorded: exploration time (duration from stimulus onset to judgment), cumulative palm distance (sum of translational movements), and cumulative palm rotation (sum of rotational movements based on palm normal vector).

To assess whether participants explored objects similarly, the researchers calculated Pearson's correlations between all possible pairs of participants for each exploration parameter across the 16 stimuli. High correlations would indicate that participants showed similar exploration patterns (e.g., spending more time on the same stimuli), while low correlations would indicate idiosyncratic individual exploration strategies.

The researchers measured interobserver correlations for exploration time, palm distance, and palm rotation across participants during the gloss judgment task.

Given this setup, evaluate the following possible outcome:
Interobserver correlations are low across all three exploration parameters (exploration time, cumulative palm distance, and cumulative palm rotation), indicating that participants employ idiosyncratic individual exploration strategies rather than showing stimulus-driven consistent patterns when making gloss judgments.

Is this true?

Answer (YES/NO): YES